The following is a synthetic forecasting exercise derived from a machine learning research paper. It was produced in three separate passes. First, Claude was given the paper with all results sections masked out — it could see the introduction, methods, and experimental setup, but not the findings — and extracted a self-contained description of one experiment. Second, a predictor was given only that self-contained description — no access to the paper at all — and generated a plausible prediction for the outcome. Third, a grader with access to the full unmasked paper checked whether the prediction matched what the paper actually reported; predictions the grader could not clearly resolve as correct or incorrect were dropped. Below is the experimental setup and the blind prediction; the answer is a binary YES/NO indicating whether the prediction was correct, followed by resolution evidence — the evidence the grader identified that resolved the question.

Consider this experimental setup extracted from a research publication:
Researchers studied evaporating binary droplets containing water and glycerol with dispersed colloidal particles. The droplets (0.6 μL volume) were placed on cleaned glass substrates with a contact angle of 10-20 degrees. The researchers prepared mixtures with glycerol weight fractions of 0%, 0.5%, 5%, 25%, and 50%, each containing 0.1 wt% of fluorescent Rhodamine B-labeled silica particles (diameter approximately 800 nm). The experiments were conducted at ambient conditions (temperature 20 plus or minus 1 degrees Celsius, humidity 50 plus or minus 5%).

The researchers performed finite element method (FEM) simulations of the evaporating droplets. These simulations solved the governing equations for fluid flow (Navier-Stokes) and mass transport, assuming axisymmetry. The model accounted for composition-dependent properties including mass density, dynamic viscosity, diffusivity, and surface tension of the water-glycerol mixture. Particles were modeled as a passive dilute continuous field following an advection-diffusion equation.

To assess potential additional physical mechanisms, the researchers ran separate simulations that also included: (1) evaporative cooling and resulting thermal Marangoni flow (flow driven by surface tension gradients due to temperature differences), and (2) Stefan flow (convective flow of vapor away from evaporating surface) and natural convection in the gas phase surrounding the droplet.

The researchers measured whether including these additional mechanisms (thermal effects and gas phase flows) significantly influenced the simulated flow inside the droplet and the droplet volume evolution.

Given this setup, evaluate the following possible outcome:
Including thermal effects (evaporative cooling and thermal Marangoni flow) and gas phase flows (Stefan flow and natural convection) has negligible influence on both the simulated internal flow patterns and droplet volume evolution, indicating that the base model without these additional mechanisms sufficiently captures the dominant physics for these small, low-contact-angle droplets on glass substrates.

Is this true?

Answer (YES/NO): YES